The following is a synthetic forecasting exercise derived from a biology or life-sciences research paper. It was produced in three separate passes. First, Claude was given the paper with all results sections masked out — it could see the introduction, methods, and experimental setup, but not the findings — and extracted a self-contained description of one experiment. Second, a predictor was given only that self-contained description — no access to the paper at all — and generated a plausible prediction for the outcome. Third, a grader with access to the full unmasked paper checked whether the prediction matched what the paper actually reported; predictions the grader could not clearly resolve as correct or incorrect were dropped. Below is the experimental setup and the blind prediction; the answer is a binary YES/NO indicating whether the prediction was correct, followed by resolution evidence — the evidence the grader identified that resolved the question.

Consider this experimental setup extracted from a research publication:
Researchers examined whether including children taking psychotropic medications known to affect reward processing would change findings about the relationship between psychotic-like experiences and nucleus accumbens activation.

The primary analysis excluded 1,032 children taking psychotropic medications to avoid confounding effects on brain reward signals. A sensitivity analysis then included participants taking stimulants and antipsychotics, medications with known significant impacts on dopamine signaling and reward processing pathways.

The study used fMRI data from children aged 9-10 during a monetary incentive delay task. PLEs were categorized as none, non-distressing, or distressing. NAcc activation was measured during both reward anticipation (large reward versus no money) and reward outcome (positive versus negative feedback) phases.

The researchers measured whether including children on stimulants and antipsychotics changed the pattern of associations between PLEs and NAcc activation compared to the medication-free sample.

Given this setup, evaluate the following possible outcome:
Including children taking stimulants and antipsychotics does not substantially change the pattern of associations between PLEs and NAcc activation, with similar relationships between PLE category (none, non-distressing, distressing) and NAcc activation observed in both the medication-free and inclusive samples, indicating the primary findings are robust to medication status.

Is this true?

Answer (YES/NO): YES